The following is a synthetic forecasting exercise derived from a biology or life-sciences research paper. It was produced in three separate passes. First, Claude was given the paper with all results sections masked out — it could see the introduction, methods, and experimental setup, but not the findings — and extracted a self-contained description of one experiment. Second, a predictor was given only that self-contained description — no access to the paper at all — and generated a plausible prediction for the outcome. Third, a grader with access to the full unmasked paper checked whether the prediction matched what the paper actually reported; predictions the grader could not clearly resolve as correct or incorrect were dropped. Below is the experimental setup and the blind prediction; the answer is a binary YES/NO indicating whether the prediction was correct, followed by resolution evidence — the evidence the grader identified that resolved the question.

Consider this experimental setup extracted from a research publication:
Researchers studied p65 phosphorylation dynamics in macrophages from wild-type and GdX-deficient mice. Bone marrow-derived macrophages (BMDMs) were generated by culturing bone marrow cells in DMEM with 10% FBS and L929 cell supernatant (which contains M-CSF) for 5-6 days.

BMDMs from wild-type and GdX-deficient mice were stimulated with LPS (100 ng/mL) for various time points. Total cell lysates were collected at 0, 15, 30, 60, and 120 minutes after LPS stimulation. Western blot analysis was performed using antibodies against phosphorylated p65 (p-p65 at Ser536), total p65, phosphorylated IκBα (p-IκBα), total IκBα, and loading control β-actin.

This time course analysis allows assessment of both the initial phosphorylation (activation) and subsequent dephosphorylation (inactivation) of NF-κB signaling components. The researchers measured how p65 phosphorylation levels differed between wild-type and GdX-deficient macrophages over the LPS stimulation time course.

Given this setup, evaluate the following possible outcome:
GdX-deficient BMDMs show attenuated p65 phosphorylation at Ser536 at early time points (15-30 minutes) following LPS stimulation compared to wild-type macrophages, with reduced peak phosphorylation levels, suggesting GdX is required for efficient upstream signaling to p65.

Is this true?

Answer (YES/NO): NO